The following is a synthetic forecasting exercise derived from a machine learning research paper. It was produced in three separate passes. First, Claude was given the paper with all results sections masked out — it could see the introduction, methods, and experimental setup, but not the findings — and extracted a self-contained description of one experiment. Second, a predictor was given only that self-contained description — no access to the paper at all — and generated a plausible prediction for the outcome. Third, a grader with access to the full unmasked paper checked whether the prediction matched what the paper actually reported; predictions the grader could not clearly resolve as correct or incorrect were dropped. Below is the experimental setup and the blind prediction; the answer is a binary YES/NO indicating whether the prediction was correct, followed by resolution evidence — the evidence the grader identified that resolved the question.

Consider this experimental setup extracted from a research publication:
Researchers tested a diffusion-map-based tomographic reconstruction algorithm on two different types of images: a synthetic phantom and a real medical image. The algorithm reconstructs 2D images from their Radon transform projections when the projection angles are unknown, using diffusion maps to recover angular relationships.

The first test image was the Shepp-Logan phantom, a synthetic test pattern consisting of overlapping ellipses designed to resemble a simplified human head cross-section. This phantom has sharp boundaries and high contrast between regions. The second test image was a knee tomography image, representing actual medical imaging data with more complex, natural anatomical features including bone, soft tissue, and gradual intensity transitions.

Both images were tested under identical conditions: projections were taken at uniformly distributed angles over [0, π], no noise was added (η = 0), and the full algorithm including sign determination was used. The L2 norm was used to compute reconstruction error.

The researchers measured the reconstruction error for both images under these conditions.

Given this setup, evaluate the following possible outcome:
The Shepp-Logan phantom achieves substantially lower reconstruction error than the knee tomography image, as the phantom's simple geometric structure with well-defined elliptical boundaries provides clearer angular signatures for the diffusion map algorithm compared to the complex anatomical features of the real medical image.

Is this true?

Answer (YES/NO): YES